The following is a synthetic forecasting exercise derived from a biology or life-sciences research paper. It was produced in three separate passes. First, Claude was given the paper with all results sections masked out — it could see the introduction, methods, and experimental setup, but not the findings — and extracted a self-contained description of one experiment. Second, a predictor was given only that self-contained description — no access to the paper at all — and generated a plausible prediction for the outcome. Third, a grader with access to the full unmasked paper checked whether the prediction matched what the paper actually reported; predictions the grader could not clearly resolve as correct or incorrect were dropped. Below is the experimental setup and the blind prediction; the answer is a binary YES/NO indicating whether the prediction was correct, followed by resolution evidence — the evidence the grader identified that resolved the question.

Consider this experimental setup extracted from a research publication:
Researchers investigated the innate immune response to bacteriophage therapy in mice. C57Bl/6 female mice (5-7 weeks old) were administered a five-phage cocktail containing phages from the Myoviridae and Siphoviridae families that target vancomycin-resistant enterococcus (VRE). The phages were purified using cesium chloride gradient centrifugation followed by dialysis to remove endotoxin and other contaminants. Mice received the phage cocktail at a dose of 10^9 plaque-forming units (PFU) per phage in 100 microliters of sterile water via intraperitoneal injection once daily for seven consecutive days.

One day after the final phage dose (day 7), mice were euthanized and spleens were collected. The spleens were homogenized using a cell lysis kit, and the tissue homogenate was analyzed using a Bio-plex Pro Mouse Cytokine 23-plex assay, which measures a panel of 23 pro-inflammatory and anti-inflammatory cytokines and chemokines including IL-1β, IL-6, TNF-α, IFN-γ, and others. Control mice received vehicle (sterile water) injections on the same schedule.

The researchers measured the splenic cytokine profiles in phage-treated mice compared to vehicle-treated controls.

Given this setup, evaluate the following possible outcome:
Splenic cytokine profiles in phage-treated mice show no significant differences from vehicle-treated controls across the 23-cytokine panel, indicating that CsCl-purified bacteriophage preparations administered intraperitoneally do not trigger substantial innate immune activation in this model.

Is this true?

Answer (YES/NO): NO